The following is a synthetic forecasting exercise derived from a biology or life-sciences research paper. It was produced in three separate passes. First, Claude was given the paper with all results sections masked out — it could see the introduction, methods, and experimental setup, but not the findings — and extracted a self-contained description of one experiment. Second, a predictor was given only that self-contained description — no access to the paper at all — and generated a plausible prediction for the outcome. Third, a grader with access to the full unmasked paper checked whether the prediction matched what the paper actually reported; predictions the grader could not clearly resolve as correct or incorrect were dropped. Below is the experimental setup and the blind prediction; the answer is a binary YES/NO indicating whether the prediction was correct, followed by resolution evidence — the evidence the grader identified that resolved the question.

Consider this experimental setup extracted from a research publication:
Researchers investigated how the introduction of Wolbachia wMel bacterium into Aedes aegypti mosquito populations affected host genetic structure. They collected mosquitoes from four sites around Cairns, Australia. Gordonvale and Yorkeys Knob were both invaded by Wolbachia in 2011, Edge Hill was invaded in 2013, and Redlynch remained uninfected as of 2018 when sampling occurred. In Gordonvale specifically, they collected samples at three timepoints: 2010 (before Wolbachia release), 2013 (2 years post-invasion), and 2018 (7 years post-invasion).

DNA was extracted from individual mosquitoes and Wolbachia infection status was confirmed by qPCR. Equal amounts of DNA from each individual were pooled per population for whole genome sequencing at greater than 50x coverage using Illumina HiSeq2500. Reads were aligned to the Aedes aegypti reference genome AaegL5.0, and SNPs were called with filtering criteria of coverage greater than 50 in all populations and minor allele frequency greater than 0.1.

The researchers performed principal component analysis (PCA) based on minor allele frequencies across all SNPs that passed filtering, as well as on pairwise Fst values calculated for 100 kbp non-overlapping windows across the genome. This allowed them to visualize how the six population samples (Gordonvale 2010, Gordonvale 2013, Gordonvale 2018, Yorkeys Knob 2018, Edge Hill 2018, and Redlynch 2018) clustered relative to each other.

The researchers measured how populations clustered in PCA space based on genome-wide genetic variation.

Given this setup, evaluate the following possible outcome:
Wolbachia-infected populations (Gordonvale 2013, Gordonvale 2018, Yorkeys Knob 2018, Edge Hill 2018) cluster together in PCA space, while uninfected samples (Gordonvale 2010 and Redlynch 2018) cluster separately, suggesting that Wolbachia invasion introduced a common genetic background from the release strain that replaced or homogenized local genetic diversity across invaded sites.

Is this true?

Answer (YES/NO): NO